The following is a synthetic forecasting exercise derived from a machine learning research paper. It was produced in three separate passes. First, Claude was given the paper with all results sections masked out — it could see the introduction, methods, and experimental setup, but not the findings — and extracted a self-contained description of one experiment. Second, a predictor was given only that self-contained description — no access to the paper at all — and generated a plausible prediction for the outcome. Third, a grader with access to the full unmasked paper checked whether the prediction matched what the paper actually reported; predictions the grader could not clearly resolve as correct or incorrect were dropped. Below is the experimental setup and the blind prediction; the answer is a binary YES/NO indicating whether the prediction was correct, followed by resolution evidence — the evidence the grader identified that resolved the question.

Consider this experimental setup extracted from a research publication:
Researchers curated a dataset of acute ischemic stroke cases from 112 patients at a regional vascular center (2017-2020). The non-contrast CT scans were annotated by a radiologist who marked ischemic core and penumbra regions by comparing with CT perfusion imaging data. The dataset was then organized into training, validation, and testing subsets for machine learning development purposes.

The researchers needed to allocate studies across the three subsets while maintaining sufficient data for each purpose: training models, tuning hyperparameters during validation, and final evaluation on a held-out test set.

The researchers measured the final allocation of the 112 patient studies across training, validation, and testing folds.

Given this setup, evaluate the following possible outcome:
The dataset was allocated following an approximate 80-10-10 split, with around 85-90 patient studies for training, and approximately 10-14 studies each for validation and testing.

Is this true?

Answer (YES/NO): NO